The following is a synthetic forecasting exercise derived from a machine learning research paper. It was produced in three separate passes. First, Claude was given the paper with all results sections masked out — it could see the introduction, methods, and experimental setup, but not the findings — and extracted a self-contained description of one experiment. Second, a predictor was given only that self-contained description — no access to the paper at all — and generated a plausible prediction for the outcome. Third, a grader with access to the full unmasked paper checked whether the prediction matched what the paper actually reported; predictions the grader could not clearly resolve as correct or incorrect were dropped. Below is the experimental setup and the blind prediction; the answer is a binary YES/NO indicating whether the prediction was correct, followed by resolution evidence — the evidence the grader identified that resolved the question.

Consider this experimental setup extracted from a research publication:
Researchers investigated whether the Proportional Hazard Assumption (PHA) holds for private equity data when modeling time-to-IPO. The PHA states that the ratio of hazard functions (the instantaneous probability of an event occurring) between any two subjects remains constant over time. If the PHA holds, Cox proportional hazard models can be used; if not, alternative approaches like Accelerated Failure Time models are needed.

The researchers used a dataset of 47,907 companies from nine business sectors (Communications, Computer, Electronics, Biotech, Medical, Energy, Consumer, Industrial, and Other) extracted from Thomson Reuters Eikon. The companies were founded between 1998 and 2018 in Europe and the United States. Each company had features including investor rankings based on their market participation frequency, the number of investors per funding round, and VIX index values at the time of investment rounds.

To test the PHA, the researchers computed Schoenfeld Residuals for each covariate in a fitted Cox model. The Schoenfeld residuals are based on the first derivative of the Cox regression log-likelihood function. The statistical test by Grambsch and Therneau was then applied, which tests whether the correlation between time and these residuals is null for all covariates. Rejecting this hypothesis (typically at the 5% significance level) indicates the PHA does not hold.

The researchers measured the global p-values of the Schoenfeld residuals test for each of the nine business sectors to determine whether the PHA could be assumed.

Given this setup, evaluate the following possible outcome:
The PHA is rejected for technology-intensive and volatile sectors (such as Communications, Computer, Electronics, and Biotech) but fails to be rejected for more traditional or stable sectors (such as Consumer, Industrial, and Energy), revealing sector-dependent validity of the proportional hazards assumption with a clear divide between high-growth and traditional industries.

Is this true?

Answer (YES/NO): NO